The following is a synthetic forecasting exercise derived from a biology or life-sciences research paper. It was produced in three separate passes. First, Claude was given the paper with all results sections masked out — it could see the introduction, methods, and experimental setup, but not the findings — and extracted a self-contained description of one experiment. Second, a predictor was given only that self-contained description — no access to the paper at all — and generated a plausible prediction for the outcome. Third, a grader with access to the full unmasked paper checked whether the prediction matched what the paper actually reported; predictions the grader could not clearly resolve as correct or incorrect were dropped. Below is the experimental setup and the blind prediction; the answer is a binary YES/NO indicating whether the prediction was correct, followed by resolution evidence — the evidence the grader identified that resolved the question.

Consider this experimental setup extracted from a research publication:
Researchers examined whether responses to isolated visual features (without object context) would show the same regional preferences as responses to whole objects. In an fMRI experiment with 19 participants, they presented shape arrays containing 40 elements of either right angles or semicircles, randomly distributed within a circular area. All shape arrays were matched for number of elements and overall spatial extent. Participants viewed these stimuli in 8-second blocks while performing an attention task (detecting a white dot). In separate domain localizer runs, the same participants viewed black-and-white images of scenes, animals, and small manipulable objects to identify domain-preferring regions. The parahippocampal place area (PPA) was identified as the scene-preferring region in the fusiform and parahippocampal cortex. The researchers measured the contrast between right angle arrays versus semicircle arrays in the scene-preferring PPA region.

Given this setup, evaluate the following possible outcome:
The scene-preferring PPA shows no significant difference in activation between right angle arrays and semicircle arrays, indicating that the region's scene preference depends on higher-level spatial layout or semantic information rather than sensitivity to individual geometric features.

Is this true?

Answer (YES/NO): NO